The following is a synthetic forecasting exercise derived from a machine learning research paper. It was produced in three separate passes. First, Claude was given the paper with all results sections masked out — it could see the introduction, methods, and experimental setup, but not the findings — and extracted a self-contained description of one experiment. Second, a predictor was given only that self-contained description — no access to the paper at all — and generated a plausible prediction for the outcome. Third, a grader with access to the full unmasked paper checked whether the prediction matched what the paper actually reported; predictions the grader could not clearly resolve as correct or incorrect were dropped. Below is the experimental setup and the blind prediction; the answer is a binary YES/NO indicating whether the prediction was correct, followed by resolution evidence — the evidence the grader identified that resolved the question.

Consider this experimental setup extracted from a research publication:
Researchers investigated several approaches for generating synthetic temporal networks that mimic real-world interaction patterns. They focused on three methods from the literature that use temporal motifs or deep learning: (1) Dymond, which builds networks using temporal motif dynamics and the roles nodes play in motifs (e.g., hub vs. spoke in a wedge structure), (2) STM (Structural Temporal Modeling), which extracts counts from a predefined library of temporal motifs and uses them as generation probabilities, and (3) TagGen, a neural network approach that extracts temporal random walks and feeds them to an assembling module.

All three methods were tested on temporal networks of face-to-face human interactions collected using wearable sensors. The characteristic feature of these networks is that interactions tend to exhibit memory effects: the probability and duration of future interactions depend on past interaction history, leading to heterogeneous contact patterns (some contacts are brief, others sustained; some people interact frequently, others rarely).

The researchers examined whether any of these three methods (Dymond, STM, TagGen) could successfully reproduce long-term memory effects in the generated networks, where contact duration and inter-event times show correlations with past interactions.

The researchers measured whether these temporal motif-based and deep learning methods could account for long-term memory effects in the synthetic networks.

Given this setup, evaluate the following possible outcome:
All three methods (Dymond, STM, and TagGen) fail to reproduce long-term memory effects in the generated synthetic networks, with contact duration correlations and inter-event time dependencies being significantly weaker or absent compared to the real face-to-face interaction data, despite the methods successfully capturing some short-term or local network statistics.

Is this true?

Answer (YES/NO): YES